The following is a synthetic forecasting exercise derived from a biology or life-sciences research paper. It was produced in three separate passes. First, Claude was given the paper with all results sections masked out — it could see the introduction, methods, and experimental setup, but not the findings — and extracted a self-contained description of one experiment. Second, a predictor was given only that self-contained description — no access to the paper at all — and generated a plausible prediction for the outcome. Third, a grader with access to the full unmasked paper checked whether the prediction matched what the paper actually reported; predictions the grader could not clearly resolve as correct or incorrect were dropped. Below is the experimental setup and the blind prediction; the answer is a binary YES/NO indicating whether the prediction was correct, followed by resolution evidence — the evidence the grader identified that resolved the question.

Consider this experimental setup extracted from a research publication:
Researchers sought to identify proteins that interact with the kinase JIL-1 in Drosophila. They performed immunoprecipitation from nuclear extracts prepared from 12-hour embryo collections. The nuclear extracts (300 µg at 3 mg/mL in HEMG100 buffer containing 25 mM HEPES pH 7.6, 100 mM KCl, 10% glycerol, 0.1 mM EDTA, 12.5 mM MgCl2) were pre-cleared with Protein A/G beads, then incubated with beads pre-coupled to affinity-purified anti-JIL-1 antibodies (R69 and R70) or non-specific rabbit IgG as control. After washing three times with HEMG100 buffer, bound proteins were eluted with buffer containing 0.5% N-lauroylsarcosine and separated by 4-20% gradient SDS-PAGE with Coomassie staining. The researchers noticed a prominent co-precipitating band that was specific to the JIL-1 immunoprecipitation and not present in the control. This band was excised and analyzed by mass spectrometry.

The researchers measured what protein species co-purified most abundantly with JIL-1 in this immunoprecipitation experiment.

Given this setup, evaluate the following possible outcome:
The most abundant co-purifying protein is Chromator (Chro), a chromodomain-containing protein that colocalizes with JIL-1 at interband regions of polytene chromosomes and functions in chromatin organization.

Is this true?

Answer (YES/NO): NO